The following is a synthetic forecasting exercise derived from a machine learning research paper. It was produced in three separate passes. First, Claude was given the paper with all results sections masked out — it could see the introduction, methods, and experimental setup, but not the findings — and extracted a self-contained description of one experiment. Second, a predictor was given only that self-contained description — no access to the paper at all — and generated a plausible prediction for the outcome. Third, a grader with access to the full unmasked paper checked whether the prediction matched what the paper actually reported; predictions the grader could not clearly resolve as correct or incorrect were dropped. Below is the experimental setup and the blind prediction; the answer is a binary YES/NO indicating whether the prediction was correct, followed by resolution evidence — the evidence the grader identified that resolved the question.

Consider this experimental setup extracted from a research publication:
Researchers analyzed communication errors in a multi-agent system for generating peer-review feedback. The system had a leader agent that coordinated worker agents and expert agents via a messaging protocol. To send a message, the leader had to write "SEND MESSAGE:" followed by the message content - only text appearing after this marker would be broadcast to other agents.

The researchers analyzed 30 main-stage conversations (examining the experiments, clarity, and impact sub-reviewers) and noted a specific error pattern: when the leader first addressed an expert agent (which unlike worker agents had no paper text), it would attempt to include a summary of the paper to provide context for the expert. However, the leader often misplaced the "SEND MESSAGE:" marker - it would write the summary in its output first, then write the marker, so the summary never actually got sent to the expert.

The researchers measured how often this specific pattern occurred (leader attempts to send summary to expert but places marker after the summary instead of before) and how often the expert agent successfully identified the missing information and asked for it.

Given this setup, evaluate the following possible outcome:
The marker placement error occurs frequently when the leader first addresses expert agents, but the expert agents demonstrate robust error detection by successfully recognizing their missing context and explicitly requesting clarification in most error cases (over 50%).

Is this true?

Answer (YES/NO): YES